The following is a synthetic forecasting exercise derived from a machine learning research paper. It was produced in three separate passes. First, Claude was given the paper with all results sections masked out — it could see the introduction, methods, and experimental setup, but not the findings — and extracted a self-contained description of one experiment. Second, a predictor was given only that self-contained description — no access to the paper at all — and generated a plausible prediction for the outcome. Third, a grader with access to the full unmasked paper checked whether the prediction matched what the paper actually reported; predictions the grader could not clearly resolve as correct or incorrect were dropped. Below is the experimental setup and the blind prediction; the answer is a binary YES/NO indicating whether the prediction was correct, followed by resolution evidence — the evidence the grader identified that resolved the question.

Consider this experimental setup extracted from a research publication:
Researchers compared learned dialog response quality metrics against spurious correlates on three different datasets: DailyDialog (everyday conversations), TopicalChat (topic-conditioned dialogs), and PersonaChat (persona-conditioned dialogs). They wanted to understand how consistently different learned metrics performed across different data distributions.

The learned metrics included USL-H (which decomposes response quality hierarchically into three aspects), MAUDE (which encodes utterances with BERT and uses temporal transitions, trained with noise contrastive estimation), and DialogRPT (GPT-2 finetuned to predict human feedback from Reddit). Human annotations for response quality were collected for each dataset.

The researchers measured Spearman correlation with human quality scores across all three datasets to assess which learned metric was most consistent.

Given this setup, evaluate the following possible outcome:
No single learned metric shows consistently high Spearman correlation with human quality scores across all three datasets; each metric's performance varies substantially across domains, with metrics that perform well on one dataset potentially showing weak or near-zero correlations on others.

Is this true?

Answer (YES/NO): NO